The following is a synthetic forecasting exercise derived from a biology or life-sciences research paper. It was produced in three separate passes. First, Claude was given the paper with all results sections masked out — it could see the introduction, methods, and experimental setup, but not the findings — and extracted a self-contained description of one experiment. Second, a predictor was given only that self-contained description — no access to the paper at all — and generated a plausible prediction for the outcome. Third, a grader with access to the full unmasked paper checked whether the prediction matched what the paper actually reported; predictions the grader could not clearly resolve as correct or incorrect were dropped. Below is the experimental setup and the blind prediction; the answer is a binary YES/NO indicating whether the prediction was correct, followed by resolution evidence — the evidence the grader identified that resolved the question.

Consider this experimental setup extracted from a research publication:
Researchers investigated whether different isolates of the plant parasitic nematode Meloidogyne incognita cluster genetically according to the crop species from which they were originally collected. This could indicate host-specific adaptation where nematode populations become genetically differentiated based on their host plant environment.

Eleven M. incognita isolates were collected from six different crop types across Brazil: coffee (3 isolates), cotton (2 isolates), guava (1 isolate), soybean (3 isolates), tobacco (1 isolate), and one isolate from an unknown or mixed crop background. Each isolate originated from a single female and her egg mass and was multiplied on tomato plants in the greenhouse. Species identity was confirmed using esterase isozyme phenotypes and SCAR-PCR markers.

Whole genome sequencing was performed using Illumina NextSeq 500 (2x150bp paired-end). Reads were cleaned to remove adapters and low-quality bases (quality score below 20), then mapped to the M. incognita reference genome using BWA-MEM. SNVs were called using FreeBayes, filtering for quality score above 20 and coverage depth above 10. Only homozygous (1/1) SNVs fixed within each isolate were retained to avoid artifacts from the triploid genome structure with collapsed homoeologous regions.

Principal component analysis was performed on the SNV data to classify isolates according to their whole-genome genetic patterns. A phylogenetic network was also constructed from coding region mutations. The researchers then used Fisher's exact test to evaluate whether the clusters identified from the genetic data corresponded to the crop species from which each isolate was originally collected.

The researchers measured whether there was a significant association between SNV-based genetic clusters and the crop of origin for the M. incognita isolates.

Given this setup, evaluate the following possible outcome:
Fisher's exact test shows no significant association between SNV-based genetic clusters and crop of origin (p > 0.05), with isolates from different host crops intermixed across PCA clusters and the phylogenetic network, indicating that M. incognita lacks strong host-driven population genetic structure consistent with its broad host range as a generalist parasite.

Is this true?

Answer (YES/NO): YES